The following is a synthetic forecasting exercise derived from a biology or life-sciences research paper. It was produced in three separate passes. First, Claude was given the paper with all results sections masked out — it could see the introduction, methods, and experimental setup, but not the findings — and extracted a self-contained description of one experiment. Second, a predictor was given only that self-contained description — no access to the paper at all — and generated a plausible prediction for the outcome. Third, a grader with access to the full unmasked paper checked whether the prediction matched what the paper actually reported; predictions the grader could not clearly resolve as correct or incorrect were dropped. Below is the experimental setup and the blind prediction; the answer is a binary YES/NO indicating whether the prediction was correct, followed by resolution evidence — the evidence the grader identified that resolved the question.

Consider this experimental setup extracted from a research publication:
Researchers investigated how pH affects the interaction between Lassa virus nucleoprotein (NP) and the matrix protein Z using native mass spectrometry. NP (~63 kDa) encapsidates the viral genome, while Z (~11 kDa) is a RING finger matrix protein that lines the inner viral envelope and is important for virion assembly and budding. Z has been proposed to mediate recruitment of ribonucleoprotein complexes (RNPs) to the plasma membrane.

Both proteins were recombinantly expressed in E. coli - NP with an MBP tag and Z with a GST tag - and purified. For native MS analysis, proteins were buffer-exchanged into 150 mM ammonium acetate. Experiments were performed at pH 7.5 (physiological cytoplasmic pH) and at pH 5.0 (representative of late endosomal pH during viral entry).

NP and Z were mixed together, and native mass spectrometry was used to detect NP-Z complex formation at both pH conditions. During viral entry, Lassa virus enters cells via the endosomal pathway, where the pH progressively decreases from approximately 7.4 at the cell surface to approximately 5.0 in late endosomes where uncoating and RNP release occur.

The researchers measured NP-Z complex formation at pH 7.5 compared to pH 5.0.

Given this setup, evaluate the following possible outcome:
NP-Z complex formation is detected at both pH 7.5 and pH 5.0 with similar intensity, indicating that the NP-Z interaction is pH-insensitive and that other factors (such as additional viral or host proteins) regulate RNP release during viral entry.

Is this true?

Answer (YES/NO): NO